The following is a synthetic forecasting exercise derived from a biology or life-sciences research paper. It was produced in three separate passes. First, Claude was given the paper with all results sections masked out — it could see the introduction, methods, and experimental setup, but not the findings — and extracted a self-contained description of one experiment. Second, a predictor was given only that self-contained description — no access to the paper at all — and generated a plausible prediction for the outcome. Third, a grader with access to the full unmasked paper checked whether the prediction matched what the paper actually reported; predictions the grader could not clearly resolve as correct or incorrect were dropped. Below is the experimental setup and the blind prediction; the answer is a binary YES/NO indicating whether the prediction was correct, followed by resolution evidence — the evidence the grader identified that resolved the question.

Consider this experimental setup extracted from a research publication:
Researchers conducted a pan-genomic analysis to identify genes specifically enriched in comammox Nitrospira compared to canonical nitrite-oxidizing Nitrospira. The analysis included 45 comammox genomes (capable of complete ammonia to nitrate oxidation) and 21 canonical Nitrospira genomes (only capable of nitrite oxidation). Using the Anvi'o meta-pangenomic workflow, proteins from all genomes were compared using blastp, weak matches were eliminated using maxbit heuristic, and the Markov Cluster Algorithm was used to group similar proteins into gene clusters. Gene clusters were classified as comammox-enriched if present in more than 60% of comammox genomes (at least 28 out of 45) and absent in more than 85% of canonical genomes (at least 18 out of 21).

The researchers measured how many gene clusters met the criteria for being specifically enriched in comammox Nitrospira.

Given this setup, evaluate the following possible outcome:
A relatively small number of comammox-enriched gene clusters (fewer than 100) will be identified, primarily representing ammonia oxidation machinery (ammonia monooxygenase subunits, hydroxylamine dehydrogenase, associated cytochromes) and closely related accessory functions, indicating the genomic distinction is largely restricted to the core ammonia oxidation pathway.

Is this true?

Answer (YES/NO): YES